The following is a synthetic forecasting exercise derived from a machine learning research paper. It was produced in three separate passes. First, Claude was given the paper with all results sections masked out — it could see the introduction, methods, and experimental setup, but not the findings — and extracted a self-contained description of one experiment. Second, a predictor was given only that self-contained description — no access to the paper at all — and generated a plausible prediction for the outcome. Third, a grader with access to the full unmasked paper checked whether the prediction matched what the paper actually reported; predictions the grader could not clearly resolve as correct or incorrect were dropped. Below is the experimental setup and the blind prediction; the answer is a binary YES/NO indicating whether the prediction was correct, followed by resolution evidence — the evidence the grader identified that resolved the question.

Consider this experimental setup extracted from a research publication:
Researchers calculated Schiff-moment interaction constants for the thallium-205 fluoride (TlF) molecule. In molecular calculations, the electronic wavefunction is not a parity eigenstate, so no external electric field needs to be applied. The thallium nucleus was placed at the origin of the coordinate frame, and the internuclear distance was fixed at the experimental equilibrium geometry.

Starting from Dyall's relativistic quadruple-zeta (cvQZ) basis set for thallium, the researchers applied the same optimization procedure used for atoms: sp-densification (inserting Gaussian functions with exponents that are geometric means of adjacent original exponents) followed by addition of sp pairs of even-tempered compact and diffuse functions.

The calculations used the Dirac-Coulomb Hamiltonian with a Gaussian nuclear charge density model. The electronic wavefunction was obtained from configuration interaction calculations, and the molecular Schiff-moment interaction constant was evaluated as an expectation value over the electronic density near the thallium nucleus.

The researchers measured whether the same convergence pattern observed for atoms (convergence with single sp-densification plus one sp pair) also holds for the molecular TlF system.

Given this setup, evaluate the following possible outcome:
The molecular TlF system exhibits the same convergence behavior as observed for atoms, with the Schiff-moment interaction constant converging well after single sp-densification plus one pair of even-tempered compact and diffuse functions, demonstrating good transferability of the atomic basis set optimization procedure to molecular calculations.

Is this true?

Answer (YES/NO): YES